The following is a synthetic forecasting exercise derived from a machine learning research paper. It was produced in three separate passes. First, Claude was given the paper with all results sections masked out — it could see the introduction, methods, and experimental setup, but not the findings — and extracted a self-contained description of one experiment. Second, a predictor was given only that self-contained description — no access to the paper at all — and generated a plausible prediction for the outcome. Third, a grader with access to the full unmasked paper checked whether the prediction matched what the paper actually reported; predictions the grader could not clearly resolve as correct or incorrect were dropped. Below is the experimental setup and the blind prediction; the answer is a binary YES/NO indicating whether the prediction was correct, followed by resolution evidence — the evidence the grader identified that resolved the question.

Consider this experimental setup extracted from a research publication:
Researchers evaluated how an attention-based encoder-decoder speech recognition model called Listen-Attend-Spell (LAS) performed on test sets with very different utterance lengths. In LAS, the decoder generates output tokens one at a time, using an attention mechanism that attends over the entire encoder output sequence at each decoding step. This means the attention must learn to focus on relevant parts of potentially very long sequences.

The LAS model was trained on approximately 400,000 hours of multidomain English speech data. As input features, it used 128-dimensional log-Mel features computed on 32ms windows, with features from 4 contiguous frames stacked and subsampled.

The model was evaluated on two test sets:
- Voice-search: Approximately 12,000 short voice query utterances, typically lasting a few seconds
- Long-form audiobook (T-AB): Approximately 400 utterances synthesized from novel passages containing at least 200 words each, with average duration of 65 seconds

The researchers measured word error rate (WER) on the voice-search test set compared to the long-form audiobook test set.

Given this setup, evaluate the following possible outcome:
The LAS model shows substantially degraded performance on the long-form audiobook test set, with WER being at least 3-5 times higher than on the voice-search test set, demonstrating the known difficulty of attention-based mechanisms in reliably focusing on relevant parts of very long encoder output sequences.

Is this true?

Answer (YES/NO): YES